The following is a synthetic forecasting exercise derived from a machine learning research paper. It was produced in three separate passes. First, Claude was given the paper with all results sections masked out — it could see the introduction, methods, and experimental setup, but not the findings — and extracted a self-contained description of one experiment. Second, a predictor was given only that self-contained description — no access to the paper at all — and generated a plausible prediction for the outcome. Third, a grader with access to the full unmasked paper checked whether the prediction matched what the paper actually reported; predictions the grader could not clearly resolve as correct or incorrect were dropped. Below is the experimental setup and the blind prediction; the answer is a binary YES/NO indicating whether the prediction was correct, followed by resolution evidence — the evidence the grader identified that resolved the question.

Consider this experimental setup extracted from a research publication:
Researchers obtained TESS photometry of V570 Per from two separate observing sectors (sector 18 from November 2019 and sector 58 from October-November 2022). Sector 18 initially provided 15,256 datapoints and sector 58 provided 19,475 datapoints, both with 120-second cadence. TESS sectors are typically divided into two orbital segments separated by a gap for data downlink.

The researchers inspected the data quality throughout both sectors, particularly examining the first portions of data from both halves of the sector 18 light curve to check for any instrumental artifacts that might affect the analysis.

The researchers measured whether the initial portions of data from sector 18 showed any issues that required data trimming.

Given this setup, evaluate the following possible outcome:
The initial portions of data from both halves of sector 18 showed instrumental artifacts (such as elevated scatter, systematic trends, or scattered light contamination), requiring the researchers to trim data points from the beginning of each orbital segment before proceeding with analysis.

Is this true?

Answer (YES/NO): YES